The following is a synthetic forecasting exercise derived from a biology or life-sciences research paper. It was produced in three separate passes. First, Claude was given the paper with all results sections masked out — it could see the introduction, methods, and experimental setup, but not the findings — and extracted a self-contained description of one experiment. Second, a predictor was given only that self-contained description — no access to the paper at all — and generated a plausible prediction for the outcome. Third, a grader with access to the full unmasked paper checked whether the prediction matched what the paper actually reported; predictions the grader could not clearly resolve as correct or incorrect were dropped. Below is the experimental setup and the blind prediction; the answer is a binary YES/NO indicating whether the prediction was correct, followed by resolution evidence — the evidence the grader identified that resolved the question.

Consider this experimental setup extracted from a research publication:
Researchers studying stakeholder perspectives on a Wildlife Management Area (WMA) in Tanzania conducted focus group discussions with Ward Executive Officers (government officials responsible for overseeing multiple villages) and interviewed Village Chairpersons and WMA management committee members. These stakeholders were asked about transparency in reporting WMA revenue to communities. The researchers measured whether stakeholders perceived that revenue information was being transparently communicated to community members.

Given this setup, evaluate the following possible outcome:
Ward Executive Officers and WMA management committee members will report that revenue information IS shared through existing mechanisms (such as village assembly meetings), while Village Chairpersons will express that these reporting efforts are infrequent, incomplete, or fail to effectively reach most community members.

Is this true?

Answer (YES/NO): NO